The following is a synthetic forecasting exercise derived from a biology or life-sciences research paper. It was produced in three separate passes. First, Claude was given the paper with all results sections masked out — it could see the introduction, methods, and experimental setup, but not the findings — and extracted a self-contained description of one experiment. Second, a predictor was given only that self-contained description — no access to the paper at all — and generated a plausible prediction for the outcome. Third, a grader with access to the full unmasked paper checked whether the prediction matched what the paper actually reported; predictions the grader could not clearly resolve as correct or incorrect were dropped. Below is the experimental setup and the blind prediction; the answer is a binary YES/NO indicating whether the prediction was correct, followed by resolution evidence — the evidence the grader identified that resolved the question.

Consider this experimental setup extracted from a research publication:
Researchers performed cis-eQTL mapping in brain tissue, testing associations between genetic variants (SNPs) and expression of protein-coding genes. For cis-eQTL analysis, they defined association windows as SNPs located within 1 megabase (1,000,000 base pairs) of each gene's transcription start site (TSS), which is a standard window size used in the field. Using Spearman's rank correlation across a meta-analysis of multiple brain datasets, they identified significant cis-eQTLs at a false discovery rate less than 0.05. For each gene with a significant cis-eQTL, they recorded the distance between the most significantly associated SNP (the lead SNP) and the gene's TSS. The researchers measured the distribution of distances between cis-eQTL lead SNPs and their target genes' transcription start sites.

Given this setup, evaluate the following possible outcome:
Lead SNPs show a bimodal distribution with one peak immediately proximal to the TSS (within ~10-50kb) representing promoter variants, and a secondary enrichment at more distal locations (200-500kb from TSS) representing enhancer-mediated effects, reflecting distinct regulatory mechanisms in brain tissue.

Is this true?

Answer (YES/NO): NO